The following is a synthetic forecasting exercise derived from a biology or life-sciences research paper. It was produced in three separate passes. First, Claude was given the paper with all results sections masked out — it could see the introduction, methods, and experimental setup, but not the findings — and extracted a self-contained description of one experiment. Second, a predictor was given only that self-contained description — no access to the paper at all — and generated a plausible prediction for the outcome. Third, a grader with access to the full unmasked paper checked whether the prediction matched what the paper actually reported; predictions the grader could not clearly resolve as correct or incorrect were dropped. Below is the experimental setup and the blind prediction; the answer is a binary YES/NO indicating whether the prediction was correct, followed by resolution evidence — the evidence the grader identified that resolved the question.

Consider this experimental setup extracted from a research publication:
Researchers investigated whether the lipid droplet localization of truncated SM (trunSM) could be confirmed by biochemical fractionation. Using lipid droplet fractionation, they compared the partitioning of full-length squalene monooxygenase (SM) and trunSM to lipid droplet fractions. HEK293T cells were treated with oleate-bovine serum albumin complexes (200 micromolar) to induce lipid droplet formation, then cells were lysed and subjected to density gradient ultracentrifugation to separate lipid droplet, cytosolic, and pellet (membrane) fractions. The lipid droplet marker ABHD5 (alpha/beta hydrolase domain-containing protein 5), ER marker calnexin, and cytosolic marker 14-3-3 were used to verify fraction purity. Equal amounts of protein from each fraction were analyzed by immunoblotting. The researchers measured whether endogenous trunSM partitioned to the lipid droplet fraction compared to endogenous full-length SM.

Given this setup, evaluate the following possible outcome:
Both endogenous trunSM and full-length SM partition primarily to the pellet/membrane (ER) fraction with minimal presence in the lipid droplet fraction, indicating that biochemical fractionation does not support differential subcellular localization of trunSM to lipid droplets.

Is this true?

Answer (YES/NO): NO